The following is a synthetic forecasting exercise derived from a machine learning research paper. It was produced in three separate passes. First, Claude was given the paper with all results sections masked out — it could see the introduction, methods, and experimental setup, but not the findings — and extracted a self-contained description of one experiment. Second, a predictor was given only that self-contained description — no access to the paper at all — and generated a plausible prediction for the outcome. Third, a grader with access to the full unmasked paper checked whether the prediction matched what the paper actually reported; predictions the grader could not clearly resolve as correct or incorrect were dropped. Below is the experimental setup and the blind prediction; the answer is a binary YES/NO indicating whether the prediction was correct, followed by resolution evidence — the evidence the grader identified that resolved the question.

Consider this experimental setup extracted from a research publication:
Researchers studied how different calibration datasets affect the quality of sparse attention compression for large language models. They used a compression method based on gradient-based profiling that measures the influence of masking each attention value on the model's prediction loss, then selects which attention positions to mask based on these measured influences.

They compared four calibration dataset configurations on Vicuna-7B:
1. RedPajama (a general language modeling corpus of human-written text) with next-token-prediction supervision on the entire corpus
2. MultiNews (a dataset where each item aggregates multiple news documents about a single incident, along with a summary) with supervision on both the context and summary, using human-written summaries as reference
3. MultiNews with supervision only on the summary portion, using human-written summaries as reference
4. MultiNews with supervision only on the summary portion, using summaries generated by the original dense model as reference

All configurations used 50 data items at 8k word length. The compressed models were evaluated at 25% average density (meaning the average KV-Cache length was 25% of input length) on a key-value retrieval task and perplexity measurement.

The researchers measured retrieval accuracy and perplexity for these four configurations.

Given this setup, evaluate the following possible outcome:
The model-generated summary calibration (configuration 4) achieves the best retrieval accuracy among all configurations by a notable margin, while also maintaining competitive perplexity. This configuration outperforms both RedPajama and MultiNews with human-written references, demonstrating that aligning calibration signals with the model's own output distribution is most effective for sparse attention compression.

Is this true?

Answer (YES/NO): YES